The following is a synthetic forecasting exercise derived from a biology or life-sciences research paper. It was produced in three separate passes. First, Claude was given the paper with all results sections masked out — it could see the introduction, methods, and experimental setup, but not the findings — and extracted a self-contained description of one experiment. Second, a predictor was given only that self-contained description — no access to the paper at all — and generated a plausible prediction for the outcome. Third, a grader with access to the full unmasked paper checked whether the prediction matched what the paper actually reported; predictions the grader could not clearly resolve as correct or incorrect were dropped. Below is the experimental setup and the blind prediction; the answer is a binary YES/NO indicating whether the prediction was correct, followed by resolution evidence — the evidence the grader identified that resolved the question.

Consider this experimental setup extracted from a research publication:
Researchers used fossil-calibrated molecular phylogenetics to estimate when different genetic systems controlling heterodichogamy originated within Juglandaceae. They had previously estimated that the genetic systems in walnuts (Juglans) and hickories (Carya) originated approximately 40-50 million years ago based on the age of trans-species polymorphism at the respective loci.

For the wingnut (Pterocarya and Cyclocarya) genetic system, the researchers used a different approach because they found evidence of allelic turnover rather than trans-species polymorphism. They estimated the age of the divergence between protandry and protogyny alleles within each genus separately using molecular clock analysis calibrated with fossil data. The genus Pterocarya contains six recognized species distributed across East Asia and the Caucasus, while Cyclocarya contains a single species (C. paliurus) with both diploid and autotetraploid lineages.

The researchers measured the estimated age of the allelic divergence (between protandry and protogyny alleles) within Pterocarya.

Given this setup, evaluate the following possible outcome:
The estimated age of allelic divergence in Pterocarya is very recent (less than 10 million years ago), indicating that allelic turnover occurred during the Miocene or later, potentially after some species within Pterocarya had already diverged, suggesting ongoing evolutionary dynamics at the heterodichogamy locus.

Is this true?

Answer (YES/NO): NO